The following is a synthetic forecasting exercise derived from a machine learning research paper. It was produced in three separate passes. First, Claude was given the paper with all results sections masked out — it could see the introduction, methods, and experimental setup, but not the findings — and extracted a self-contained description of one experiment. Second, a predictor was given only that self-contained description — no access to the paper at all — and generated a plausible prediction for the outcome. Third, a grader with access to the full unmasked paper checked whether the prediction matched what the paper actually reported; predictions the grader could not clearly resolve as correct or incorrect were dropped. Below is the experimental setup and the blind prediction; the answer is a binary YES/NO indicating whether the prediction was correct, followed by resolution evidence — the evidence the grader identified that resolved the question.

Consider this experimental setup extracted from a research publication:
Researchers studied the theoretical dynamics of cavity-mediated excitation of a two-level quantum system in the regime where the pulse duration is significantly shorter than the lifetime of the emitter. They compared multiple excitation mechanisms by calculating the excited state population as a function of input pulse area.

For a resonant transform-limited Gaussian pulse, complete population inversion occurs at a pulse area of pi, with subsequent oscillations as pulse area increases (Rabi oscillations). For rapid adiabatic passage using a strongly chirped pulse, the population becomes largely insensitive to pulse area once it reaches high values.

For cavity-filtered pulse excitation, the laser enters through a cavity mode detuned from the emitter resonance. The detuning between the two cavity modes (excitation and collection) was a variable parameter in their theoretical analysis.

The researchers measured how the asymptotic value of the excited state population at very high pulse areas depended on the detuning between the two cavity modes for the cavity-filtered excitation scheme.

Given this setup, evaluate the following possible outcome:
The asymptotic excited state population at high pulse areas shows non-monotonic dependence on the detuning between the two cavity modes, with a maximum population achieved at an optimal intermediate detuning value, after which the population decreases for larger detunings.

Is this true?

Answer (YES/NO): NO